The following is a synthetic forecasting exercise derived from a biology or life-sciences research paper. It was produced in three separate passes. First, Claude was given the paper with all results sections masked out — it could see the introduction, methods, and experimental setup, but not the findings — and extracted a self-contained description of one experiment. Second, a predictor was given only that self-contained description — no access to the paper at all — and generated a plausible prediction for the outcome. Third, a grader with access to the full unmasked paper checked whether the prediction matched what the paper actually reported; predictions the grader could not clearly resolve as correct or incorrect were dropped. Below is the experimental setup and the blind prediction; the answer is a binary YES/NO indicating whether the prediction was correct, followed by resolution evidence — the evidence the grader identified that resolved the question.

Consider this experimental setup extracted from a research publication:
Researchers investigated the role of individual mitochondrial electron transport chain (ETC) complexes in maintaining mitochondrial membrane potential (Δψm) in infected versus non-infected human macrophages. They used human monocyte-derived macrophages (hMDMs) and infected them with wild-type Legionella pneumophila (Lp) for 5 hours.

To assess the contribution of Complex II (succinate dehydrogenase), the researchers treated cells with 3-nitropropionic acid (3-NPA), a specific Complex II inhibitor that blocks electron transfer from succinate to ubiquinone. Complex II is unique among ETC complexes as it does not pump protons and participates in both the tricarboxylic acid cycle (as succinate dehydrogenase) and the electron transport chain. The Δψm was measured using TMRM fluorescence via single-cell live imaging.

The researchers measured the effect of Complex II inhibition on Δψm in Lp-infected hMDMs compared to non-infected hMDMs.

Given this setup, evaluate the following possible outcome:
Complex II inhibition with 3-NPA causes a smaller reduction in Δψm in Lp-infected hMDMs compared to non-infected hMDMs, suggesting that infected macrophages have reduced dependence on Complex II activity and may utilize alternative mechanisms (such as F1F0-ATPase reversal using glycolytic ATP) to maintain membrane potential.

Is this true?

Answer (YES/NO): NO